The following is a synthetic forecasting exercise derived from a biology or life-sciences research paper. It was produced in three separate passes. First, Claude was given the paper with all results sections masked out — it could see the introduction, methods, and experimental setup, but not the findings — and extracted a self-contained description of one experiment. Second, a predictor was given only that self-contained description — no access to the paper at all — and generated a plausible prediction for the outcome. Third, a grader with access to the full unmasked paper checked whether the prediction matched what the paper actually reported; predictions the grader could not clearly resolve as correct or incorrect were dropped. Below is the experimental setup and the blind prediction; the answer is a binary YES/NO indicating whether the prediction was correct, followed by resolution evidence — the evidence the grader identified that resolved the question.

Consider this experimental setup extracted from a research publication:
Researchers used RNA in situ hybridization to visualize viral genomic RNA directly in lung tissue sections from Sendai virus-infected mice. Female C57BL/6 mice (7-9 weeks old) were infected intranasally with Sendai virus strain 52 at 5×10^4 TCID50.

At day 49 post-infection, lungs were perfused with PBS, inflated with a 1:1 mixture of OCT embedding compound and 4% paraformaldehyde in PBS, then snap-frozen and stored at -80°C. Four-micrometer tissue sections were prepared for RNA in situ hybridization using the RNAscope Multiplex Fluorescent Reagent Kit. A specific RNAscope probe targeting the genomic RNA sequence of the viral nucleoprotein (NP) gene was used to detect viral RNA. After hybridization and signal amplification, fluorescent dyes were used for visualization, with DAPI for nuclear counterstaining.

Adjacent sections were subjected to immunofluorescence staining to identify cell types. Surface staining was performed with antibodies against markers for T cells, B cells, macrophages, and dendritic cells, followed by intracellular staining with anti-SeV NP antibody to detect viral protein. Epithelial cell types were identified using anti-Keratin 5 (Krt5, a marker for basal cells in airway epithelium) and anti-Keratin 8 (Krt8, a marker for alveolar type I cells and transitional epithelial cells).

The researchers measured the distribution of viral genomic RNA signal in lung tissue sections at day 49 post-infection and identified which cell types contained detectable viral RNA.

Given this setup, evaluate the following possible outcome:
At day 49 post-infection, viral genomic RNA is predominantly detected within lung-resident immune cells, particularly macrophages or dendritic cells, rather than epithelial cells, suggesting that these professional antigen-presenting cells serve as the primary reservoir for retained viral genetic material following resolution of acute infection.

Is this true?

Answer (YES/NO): YES